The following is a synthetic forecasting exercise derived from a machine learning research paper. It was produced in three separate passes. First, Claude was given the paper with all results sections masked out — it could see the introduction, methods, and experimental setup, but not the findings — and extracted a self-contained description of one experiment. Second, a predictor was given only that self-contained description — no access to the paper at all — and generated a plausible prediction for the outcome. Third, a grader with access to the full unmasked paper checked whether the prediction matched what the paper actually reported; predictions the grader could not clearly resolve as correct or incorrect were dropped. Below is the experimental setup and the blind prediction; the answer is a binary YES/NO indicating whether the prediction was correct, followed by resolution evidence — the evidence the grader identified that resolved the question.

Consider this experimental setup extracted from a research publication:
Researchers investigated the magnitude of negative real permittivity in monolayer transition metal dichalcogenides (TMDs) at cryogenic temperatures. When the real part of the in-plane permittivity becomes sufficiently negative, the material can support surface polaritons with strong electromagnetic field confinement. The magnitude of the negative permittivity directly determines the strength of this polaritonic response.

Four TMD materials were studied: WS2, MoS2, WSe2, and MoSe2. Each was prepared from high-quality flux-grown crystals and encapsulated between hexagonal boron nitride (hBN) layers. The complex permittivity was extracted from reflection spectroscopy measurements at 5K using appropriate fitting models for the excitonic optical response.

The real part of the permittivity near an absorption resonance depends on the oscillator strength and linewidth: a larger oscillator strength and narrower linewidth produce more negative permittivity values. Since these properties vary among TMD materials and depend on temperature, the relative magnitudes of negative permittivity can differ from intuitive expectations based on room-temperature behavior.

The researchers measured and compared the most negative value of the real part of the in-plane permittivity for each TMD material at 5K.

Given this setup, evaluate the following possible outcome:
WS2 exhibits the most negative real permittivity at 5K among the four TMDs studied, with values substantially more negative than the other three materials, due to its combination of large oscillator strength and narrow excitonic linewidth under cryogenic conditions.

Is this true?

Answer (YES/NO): NO